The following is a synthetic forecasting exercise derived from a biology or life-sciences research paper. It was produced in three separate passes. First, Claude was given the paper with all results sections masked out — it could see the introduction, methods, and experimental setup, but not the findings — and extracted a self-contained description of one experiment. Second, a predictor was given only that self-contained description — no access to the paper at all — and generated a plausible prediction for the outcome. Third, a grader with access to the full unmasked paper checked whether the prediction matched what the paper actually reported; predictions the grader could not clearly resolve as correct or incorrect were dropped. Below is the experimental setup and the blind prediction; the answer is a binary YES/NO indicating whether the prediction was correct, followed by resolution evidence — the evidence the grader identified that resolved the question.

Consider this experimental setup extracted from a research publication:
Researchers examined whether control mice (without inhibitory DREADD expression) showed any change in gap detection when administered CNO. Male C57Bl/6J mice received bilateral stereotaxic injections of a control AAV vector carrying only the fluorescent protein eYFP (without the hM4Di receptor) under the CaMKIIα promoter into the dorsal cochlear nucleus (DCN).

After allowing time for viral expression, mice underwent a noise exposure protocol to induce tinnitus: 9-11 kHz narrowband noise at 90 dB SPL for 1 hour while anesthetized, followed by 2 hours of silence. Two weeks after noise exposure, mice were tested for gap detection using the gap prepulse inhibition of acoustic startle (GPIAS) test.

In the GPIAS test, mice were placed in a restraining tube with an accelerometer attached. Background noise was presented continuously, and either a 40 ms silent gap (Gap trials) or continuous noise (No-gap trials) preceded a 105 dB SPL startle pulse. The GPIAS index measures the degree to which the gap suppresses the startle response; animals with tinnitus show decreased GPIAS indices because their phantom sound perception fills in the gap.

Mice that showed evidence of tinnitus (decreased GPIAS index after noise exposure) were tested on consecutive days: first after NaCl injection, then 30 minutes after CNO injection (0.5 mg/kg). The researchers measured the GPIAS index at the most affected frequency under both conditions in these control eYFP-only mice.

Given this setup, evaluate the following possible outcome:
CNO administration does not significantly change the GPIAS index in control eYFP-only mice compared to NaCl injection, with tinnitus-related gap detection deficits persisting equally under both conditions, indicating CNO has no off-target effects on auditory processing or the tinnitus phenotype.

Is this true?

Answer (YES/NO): YES